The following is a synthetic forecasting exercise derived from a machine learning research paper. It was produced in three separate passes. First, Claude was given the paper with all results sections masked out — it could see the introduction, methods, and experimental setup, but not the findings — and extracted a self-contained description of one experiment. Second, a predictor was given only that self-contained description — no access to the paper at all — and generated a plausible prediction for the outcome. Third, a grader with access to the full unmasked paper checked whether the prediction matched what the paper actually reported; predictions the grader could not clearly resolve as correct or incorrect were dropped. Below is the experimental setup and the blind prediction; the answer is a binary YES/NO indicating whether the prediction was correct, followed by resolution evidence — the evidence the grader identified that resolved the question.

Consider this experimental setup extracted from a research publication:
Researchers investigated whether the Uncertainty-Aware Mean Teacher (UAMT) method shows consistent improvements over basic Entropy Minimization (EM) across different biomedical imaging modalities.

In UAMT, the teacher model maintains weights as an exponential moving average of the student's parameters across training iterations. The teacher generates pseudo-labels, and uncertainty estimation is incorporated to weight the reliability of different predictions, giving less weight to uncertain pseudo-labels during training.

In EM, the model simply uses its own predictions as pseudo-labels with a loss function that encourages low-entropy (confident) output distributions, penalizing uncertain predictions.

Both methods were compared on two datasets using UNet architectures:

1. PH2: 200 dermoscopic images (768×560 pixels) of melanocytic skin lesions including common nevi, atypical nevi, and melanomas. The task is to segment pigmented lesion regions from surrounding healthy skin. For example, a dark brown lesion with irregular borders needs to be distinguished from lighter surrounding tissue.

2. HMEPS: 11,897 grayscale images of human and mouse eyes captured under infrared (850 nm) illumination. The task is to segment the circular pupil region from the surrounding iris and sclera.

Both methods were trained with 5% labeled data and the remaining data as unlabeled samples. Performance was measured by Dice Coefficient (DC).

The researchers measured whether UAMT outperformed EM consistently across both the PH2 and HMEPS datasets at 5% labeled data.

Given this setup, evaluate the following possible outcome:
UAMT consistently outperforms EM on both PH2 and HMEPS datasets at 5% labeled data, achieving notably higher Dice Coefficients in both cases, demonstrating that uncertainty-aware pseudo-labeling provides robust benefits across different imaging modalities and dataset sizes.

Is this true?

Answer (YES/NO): NO